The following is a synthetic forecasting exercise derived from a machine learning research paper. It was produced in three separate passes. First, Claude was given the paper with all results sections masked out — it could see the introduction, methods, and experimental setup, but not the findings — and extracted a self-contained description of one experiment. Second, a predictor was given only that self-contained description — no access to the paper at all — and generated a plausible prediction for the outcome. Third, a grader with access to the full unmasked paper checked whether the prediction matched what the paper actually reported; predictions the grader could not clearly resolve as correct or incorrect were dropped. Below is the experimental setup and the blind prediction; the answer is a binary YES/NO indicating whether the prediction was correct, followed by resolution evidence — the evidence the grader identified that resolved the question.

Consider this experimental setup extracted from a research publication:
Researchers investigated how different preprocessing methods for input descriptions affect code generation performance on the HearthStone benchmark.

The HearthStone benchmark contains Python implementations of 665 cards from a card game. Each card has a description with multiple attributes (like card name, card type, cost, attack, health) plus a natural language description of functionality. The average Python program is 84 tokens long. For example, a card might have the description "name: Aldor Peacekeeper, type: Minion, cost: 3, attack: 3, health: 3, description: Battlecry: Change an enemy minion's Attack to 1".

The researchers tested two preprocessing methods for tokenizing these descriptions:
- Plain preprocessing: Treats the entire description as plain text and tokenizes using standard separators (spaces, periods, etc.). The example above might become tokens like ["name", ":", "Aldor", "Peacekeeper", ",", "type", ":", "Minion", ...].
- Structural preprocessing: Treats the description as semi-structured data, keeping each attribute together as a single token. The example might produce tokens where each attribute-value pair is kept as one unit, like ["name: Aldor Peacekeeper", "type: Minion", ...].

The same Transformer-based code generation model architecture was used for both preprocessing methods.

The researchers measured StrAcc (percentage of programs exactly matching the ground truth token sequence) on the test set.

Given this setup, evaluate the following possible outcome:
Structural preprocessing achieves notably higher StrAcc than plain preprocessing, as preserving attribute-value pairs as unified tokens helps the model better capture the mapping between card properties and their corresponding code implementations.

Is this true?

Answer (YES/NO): YES